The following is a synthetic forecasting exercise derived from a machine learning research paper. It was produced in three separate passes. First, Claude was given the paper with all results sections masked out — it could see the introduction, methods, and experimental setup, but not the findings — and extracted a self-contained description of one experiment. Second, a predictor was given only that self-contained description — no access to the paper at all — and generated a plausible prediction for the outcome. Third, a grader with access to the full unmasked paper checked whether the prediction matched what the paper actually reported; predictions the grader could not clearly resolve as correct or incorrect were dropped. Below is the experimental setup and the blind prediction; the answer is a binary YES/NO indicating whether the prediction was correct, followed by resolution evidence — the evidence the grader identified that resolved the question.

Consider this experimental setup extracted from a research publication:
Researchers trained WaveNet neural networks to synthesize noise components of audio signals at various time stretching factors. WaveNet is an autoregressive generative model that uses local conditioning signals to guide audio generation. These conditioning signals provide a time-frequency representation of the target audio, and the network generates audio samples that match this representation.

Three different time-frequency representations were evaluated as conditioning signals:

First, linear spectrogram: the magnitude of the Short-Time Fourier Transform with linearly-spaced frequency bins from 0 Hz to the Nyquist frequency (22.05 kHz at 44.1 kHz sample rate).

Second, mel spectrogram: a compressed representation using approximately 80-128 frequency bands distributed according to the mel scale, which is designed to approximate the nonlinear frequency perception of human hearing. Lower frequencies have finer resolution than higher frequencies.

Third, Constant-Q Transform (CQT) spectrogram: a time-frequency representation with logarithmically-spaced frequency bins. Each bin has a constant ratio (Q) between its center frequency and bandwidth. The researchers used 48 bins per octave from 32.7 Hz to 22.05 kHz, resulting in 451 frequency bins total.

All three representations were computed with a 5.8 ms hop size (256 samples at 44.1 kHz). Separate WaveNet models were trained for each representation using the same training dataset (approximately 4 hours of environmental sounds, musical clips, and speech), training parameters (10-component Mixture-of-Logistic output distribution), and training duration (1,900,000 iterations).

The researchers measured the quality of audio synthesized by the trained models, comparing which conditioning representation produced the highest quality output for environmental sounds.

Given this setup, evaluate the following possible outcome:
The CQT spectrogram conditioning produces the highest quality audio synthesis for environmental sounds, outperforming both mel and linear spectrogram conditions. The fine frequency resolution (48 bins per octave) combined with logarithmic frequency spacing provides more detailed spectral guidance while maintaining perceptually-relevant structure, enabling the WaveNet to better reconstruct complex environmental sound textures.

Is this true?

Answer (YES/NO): YES